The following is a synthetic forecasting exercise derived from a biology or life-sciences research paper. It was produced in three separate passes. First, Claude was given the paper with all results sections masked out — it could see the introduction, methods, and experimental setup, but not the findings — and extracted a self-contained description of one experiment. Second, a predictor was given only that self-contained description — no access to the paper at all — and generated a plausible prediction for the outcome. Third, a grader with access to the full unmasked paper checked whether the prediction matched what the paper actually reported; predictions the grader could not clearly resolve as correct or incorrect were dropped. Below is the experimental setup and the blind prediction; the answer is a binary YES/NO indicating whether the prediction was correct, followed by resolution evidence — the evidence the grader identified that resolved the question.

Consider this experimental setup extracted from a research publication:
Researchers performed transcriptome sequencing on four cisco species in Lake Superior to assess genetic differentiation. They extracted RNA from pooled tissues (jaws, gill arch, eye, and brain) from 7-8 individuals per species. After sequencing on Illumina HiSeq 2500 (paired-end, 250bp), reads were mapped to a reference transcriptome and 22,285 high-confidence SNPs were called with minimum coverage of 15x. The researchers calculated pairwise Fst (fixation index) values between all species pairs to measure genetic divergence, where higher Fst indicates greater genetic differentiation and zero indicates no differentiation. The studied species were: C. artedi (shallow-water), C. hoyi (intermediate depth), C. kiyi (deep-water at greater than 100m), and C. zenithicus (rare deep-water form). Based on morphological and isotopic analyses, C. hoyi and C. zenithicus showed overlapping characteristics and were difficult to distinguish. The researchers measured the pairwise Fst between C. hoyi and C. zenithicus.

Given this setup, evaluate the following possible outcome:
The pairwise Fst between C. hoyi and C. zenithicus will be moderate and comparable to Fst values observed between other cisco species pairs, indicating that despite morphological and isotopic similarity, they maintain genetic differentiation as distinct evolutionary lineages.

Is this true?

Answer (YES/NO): NO